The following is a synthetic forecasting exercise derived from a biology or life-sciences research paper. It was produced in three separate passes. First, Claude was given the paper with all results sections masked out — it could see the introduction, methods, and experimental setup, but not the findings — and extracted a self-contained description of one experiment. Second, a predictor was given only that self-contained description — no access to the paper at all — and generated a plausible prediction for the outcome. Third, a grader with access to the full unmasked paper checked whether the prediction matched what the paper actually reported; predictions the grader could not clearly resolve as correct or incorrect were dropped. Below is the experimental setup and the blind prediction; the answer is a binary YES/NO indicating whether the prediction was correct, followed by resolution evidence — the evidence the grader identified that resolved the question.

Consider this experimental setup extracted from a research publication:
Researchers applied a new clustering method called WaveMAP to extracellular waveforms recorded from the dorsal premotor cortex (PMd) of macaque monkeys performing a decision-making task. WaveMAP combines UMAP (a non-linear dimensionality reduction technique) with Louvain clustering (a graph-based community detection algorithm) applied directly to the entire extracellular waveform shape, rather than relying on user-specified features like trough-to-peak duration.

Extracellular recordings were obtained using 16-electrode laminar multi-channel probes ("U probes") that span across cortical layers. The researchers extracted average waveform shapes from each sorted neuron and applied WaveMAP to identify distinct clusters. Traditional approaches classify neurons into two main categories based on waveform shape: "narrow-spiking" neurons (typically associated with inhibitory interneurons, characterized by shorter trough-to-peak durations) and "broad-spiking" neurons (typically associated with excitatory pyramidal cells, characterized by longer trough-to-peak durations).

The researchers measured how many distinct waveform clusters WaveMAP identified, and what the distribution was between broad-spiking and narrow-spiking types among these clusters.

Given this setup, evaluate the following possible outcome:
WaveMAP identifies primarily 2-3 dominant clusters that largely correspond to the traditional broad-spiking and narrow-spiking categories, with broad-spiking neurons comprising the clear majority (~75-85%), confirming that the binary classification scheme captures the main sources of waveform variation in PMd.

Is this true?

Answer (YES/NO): NO